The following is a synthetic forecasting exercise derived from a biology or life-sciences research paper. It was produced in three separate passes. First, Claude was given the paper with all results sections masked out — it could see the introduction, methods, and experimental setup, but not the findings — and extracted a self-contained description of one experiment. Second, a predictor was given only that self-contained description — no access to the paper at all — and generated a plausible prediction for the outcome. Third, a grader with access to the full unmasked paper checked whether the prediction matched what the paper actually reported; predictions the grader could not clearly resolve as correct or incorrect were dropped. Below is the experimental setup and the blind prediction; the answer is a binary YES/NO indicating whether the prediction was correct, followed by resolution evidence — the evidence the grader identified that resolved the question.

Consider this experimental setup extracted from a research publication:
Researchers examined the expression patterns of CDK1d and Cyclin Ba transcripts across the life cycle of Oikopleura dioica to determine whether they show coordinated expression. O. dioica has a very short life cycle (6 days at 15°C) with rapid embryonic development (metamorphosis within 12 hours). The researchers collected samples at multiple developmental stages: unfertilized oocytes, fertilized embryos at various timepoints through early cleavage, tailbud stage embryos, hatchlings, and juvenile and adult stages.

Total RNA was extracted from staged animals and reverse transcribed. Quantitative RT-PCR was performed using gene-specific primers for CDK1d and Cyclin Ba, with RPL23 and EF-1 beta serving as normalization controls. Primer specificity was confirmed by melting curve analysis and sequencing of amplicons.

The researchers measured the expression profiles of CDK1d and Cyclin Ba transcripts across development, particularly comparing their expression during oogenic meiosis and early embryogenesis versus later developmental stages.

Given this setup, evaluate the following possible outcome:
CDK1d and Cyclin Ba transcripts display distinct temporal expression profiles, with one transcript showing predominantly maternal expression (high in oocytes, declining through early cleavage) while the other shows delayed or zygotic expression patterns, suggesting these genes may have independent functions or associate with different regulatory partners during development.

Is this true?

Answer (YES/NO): NO